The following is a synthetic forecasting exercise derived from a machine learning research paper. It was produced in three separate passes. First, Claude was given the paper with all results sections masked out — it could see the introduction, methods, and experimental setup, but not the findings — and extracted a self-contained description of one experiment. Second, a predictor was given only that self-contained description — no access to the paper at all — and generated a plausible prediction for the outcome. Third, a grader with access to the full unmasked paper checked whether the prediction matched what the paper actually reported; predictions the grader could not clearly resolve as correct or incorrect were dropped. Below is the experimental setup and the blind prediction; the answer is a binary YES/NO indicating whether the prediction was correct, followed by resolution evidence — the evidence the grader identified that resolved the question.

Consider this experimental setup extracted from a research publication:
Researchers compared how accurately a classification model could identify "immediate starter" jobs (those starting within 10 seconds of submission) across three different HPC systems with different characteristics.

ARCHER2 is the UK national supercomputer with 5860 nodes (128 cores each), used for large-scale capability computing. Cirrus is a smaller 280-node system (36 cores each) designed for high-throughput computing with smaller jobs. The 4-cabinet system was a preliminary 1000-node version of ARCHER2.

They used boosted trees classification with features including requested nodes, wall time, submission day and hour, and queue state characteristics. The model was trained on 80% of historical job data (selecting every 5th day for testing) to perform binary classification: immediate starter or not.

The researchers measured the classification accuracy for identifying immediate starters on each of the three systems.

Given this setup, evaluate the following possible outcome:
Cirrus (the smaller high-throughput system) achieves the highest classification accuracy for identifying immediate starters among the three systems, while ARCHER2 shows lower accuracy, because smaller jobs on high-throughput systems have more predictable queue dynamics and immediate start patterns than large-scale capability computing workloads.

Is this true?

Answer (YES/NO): YES